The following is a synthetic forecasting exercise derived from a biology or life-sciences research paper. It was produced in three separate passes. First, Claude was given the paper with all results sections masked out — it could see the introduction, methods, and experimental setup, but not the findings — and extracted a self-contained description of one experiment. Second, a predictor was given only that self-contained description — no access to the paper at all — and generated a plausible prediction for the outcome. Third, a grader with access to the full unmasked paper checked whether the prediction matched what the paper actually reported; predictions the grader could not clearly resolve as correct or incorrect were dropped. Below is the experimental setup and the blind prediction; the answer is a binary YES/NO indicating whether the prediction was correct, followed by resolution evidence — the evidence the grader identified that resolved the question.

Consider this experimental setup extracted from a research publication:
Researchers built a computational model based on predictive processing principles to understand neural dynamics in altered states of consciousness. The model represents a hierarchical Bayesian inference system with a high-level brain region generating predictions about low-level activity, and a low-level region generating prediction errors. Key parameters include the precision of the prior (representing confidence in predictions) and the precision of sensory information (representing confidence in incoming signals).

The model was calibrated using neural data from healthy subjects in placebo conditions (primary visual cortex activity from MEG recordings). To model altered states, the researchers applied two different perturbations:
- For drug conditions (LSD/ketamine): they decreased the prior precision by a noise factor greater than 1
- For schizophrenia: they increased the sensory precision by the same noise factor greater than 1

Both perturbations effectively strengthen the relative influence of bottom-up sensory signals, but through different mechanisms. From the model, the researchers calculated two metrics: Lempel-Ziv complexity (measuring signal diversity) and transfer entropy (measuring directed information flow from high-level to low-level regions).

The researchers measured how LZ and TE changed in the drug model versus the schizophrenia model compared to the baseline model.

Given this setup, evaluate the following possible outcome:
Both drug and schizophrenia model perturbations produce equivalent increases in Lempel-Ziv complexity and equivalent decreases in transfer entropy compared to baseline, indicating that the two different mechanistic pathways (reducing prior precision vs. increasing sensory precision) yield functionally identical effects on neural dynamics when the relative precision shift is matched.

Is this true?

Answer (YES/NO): NO